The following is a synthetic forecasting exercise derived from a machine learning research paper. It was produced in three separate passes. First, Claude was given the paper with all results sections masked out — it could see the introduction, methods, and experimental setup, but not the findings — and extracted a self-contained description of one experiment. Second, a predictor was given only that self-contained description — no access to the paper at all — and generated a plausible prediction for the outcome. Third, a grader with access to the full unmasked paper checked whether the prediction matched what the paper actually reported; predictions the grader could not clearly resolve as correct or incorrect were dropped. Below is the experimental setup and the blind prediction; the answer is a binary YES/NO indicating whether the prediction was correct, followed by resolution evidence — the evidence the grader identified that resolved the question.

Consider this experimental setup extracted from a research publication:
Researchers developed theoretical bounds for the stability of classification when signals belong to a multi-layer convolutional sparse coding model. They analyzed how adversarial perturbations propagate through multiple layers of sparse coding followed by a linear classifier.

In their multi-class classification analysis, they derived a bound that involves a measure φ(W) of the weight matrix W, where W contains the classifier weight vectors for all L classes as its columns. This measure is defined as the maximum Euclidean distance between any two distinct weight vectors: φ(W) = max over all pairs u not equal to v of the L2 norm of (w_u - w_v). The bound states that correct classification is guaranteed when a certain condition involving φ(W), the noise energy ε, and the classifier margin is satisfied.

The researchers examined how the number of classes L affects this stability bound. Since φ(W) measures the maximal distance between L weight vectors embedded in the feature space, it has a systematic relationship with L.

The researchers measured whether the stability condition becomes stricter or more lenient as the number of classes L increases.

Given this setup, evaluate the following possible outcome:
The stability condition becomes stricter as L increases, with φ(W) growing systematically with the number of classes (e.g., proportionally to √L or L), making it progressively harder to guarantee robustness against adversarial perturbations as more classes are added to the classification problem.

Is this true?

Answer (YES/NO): YES